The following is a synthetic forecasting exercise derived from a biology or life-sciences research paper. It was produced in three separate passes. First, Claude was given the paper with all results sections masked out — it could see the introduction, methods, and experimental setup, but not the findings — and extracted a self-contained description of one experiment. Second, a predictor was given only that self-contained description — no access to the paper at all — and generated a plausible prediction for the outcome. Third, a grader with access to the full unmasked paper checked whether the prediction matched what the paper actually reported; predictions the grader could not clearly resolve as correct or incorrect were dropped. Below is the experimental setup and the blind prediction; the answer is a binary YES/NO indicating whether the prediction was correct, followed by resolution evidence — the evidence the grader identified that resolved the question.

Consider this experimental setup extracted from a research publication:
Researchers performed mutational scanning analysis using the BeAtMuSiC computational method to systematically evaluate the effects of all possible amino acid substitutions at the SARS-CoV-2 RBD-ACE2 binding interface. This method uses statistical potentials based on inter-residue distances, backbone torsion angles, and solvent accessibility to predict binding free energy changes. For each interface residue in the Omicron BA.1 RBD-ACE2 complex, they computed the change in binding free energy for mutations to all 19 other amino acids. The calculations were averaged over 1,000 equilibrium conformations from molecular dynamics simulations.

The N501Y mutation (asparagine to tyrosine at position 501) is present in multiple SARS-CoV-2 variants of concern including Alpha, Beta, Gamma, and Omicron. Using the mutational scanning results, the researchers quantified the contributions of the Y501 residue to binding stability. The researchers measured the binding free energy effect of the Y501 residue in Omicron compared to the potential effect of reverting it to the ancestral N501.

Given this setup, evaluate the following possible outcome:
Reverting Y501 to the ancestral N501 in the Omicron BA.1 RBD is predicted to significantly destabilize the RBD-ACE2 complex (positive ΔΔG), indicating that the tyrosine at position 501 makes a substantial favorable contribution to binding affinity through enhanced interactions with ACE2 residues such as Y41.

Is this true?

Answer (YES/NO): YES